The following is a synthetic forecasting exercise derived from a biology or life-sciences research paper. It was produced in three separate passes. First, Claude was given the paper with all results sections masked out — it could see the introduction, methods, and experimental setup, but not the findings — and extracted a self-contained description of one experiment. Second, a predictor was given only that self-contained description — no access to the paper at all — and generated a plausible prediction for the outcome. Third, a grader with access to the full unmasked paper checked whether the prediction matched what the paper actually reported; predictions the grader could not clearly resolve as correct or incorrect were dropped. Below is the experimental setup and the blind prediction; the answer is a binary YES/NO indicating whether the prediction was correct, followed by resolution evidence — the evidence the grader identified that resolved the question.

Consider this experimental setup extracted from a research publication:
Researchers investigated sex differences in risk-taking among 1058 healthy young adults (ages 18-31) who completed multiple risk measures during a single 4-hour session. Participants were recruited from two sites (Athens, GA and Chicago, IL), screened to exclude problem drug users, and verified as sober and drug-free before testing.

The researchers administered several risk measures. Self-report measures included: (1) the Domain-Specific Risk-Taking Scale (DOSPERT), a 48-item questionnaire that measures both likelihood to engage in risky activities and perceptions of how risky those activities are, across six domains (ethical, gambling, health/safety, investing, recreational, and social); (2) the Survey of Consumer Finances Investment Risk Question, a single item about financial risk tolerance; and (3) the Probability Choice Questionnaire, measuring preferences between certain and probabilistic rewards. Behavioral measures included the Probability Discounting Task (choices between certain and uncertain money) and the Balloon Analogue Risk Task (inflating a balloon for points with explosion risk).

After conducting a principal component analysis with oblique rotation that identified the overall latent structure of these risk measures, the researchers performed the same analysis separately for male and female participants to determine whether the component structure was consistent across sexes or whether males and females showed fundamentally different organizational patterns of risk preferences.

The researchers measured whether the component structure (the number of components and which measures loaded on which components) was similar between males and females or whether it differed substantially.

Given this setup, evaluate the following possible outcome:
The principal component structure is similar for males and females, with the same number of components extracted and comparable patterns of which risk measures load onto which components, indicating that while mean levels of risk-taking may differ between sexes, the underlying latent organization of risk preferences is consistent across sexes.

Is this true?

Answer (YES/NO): YES